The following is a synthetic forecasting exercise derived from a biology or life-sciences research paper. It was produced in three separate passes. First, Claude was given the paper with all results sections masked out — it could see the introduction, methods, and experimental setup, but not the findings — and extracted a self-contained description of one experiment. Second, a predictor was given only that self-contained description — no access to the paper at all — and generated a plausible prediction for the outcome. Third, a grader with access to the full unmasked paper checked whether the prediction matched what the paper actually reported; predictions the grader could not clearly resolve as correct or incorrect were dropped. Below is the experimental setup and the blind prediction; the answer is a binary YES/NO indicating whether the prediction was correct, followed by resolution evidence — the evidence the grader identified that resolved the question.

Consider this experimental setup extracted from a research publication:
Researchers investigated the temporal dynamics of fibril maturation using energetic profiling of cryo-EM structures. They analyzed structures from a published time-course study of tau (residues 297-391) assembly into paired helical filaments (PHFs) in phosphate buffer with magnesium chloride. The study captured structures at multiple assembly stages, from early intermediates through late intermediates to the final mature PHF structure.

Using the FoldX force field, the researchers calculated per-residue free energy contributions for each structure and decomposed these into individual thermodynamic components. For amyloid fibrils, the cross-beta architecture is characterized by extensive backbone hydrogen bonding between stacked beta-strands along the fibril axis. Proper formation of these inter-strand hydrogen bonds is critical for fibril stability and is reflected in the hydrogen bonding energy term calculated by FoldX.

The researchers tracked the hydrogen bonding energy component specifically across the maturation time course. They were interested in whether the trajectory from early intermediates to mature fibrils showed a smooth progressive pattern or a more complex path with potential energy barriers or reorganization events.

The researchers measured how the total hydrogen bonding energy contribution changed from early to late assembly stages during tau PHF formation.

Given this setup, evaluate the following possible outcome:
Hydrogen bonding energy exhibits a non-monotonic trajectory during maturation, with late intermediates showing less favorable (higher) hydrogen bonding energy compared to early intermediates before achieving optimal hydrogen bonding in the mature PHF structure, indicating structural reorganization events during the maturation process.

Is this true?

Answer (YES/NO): NO